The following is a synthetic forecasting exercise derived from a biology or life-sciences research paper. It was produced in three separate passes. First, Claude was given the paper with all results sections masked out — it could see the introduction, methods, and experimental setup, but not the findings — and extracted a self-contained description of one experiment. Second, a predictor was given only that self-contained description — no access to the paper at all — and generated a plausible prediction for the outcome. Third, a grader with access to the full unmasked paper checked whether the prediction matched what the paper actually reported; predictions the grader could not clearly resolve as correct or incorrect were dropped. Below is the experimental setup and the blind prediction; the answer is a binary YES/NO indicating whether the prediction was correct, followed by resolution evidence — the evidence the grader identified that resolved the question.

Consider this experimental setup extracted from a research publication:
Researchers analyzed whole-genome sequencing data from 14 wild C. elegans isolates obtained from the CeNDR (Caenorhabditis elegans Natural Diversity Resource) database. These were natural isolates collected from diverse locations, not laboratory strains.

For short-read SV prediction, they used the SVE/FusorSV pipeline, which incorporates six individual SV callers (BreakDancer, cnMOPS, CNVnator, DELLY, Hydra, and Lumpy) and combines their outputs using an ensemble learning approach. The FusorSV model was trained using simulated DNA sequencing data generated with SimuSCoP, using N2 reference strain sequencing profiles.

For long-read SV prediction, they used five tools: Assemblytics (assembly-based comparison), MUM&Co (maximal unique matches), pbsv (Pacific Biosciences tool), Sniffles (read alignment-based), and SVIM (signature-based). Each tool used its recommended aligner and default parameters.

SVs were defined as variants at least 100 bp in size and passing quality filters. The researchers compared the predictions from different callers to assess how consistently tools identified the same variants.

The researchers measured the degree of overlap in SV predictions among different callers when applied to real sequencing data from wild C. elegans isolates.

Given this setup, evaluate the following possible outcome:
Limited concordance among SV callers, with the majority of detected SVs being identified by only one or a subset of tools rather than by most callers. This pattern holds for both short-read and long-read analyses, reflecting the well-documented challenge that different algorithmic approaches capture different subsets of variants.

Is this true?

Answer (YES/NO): YES